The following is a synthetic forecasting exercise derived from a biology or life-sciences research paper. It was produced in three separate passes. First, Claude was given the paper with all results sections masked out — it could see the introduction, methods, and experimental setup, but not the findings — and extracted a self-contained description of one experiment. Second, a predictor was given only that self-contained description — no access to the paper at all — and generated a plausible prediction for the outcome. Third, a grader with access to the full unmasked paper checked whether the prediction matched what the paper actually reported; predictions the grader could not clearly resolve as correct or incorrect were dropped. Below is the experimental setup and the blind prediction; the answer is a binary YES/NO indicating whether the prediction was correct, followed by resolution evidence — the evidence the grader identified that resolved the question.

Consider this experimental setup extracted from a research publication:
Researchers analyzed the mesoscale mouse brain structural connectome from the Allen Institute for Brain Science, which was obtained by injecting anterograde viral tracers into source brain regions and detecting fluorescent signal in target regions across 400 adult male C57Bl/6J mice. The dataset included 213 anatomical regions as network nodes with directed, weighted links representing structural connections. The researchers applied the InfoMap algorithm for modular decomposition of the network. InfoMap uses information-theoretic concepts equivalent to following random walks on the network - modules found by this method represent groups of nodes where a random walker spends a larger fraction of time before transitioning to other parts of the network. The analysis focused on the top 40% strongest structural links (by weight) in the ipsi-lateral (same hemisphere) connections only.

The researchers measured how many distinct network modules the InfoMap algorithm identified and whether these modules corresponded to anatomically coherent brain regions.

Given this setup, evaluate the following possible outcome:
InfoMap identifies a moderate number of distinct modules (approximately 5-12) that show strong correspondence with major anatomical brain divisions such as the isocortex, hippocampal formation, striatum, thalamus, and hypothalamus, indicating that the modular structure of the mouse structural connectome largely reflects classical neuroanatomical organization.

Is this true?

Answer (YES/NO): NO